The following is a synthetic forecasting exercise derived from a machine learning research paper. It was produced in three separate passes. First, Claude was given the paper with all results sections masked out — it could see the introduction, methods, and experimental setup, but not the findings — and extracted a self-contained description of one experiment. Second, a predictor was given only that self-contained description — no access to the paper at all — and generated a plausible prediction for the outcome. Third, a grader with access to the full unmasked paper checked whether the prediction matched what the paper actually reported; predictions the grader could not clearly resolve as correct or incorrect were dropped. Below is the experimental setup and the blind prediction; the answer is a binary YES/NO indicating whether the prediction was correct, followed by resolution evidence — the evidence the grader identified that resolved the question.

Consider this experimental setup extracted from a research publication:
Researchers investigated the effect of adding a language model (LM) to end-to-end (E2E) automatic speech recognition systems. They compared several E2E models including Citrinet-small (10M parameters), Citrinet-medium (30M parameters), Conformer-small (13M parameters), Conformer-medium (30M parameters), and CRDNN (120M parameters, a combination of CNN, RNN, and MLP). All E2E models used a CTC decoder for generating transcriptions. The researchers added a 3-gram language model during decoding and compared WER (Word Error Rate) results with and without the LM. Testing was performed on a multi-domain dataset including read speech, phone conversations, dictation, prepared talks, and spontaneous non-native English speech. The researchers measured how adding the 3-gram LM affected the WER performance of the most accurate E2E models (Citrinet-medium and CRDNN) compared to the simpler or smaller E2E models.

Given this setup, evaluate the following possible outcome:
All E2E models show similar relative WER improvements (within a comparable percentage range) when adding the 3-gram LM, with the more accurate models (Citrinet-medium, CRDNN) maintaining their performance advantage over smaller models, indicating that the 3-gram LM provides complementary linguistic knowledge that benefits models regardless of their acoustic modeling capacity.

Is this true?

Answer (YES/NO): NO